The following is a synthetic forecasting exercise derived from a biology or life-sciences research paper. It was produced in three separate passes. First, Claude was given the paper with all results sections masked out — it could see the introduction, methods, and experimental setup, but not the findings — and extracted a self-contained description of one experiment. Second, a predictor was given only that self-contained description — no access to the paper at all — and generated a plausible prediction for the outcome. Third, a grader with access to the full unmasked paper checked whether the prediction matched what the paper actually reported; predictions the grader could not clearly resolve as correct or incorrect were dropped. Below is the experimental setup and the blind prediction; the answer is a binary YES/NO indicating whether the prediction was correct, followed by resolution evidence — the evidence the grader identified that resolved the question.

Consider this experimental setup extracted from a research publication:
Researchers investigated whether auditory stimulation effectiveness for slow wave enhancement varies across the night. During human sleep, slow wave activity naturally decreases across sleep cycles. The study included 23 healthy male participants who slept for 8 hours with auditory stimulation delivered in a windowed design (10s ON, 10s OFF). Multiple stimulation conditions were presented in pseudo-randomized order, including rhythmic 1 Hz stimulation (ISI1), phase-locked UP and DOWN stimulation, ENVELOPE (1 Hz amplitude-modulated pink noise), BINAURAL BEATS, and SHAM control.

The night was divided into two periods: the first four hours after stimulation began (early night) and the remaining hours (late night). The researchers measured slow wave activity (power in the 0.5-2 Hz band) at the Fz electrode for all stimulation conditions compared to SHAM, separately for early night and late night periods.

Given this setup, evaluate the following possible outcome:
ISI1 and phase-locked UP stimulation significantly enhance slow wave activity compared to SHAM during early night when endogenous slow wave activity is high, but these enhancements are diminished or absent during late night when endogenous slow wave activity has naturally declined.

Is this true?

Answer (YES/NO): YES